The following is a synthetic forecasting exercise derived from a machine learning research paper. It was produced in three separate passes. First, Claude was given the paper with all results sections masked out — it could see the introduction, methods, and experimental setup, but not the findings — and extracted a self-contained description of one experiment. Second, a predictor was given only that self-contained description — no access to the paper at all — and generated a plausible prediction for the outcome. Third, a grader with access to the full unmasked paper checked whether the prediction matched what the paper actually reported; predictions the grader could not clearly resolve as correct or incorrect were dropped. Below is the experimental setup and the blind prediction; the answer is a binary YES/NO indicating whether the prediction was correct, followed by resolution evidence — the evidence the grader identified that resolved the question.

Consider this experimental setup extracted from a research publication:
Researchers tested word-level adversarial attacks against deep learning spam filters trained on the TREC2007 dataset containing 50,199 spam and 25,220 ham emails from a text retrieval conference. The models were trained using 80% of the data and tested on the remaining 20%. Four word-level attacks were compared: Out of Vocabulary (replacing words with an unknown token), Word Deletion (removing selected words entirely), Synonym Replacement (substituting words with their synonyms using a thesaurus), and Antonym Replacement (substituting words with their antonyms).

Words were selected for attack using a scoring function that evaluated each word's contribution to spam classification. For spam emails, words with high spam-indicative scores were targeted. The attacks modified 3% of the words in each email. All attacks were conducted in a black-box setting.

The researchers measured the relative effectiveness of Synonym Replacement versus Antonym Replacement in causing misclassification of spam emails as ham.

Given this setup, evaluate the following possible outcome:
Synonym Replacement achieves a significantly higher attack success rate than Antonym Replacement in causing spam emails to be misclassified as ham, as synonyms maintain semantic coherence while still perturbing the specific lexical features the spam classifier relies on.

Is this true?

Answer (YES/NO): NO